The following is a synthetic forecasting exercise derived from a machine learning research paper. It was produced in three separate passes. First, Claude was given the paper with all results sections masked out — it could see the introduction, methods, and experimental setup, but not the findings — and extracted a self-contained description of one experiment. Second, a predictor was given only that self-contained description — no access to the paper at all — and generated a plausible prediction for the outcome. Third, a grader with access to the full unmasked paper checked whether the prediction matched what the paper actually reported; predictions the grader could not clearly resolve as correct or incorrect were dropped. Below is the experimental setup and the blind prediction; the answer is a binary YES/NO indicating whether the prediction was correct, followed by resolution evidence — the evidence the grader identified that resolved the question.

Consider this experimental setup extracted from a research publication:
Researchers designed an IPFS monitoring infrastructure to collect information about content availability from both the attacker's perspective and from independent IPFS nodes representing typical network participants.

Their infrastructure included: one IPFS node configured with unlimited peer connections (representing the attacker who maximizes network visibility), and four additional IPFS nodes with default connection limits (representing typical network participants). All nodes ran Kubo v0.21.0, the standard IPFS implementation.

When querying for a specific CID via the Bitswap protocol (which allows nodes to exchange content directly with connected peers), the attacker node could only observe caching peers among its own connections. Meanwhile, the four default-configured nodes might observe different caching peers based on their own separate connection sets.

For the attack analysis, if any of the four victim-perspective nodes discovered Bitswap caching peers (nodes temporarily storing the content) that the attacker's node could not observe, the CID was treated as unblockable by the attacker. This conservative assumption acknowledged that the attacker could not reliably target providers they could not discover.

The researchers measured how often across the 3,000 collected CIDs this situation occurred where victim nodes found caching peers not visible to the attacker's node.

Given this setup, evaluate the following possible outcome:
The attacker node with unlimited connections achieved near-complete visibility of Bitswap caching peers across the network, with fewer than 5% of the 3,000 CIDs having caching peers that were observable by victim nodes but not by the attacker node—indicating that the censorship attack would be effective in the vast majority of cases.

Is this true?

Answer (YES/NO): YES